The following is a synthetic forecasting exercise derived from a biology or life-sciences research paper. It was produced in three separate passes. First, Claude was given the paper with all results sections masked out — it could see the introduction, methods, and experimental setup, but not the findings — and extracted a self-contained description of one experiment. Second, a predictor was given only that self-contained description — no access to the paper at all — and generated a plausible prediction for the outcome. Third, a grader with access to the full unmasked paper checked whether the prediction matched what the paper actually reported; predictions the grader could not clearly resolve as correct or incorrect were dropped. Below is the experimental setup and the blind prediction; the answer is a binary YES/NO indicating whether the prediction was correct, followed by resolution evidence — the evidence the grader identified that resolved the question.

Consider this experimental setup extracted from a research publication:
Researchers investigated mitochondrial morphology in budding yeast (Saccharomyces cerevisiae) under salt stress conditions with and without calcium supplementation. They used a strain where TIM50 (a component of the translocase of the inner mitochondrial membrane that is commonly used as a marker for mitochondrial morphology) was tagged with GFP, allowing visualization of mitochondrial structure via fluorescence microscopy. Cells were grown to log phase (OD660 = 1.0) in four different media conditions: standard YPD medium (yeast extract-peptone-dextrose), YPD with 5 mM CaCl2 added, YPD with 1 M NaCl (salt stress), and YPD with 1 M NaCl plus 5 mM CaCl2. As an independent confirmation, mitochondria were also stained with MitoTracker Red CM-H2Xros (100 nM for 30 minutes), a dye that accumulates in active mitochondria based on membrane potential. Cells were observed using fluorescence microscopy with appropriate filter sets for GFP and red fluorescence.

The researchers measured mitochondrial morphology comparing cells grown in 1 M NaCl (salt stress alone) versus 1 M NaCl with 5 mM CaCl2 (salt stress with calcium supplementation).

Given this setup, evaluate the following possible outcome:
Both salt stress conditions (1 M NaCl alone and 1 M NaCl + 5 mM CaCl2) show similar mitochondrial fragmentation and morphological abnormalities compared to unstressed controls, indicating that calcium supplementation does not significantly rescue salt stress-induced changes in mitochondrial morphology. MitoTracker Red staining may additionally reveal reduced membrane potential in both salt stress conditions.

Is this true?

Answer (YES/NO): NO